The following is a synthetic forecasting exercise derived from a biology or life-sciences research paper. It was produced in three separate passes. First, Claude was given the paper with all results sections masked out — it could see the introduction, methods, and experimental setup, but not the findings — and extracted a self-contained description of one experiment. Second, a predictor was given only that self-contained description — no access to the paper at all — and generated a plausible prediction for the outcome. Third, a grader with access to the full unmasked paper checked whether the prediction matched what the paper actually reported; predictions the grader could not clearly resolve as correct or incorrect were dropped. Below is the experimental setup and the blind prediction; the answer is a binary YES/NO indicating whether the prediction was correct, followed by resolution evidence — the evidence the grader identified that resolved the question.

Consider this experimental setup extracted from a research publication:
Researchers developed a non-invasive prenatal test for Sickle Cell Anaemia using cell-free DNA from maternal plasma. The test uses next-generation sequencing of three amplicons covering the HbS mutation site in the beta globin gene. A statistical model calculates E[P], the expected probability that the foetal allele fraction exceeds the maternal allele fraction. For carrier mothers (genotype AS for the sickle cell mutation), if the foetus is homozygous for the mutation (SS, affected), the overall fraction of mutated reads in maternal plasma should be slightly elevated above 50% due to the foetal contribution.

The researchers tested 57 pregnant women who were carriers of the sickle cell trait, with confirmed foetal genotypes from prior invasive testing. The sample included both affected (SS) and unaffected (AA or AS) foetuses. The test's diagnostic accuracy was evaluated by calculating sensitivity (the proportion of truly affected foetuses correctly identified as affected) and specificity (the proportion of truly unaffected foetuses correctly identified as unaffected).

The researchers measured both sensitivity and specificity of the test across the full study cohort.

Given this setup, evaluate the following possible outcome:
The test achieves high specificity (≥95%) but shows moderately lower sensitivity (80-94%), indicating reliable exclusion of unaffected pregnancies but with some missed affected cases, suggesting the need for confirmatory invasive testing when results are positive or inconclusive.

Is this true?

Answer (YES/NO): NO